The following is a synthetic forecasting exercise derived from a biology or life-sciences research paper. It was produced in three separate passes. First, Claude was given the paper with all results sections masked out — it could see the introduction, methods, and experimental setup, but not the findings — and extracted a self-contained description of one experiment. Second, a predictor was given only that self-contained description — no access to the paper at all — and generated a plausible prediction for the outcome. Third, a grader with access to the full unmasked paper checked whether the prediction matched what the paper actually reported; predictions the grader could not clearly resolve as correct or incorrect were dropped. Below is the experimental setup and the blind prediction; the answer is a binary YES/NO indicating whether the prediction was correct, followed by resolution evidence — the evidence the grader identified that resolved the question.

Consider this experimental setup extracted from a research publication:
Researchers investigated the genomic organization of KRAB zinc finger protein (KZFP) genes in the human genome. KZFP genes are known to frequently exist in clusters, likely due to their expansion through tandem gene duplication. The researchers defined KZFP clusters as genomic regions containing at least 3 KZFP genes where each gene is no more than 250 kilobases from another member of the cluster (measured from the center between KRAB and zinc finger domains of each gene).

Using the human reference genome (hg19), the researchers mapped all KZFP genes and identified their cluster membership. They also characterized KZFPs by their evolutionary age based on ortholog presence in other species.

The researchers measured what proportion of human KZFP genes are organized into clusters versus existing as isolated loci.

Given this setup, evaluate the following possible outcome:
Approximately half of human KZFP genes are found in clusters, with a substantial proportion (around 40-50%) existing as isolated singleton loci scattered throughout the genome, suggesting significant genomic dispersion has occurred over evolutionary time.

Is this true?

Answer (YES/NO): NO